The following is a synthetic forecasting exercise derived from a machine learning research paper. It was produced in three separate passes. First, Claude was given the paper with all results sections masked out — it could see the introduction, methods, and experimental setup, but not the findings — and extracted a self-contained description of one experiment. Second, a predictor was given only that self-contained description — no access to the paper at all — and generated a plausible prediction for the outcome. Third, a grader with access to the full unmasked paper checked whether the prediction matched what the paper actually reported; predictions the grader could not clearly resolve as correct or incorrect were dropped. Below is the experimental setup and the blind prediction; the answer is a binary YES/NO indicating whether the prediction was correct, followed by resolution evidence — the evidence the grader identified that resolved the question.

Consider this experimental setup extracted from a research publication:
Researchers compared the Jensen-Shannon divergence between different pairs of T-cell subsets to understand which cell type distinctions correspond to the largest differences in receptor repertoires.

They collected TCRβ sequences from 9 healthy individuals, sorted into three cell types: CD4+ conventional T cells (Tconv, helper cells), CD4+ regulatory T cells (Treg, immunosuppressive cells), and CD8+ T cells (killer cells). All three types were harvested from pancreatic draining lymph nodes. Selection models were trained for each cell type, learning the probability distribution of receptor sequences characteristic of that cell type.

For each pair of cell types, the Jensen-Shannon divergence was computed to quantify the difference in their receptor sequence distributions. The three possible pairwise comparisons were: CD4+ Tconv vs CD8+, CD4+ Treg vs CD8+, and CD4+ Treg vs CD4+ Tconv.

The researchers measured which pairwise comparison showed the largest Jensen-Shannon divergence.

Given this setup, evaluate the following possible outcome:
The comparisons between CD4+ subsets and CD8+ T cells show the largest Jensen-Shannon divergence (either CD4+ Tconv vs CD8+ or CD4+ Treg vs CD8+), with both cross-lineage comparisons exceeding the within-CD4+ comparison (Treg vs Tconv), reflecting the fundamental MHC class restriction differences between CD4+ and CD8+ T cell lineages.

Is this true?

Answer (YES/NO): YES